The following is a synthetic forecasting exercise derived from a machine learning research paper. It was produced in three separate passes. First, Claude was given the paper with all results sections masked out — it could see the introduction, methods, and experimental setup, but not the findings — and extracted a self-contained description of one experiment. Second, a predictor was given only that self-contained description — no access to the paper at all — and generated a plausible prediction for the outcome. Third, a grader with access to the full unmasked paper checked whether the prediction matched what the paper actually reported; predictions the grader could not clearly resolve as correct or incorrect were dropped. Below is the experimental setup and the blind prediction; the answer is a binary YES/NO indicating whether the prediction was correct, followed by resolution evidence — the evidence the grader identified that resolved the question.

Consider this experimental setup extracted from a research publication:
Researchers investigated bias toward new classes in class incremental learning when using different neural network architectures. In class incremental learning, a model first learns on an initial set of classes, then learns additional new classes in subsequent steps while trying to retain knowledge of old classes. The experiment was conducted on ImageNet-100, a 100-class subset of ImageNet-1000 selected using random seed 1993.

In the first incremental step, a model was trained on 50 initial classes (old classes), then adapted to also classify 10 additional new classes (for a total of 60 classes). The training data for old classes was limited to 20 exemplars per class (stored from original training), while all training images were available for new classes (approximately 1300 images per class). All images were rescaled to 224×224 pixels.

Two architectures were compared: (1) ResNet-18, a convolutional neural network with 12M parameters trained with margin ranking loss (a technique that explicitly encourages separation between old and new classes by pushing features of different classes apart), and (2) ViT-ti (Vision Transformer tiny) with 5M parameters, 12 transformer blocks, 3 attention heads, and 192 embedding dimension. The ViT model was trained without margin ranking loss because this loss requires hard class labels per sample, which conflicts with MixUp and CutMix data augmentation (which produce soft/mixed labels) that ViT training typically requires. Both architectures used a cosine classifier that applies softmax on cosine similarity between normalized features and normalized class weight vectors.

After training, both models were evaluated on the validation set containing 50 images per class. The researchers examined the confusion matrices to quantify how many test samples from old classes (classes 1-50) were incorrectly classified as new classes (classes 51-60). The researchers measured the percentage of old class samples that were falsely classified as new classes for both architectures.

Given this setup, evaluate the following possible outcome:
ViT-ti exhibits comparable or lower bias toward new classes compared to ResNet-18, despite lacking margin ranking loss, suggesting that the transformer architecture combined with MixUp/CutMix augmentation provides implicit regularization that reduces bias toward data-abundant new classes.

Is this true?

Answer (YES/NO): NO